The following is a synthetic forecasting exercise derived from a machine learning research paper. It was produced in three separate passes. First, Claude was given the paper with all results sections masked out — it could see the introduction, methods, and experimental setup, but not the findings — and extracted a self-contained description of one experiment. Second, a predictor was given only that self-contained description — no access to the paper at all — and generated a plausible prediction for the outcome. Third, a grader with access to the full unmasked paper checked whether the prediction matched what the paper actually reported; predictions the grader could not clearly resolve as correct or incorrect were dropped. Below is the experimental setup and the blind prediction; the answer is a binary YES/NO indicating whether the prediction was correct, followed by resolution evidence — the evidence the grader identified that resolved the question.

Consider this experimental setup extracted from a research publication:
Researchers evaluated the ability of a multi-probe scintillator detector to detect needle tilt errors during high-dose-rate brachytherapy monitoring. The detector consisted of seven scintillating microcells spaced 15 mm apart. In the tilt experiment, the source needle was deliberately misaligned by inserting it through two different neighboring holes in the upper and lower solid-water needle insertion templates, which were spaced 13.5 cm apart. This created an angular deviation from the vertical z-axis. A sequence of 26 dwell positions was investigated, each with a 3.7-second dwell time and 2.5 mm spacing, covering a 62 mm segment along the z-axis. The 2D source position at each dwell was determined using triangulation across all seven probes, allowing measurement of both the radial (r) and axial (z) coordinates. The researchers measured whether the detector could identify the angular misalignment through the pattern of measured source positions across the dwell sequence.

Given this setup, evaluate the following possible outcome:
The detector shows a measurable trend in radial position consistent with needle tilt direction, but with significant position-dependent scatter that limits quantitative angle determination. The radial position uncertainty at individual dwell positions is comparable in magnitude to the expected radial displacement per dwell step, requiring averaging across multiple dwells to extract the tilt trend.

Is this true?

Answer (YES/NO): NO